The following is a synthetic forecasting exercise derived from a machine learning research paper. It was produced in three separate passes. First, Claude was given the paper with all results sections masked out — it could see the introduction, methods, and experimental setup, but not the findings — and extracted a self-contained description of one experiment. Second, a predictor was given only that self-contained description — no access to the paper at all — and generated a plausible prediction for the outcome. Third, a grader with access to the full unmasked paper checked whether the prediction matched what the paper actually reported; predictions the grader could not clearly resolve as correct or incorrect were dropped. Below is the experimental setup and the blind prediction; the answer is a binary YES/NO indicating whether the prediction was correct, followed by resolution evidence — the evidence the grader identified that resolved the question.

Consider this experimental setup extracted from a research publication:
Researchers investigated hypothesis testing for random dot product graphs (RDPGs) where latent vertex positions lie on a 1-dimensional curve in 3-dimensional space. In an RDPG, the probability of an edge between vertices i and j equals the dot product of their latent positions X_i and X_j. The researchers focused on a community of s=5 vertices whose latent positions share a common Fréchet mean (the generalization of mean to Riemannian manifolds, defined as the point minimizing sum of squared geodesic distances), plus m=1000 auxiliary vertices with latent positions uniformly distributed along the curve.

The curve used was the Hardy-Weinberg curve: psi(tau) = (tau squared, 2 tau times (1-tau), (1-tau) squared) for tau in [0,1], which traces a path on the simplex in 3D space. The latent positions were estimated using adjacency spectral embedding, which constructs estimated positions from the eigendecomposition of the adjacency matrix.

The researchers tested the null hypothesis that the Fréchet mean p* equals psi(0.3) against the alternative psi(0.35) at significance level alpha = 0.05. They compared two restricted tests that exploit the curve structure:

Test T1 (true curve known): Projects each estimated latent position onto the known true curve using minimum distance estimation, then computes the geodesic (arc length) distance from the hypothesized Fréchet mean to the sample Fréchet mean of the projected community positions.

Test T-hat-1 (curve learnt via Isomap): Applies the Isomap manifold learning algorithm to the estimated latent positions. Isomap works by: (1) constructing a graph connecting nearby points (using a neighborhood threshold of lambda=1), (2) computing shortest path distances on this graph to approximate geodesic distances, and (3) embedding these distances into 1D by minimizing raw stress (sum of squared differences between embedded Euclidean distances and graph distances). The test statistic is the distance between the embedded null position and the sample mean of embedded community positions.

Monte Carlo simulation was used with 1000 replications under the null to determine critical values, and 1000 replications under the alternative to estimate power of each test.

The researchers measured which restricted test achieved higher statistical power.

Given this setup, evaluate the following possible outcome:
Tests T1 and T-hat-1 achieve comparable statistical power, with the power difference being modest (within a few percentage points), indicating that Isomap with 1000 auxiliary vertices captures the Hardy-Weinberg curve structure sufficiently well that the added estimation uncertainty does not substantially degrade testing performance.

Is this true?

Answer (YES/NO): NO